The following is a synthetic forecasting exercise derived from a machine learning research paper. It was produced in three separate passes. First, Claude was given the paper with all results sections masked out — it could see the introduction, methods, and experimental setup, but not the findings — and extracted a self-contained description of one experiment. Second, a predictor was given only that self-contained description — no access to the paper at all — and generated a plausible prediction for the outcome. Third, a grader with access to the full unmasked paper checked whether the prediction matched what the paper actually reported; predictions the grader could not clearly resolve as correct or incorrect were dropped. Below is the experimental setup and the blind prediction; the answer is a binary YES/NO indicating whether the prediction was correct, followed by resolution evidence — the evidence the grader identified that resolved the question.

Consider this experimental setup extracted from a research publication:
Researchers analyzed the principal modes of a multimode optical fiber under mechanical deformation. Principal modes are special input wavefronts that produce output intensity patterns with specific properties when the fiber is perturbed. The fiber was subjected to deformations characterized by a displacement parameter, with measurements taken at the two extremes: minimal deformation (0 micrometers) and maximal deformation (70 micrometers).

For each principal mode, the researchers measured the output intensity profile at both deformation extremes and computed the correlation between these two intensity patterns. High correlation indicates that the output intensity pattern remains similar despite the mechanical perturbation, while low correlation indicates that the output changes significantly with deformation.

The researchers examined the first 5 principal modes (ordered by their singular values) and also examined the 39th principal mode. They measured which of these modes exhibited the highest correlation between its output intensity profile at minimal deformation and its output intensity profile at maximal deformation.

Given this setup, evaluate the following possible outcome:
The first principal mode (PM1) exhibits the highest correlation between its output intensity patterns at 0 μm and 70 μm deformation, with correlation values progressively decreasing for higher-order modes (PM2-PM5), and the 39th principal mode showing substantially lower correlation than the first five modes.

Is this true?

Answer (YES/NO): NO